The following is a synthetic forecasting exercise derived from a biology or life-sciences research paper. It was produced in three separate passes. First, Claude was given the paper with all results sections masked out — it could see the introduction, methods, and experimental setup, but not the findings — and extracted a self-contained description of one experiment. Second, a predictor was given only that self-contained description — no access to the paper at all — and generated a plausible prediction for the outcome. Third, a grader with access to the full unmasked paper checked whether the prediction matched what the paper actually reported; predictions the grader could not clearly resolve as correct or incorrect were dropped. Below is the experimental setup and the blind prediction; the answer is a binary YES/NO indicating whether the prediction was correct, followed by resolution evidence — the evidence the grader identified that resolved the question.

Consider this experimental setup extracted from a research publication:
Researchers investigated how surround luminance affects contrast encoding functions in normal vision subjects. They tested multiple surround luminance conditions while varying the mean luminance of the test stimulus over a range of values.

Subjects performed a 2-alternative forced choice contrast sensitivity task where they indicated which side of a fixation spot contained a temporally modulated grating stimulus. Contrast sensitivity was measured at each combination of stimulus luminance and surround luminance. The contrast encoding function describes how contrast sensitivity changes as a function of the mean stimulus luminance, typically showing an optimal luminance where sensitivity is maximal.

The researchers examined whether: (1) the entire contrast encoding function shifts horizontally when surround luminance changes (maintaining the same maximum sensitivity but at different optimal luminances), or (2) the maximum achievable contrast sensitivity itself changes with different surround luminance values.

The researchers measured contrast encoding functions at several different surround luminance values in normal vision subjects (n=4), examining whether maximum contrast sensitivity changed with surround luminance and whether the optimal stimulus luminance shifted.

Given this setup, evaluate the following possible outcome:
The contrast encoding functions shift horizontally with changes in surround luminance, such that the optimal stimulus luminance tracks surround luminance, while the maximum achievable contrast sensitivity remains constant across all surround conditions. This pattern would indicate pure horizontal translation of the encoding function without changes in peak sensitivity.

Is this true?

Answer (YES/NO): YES